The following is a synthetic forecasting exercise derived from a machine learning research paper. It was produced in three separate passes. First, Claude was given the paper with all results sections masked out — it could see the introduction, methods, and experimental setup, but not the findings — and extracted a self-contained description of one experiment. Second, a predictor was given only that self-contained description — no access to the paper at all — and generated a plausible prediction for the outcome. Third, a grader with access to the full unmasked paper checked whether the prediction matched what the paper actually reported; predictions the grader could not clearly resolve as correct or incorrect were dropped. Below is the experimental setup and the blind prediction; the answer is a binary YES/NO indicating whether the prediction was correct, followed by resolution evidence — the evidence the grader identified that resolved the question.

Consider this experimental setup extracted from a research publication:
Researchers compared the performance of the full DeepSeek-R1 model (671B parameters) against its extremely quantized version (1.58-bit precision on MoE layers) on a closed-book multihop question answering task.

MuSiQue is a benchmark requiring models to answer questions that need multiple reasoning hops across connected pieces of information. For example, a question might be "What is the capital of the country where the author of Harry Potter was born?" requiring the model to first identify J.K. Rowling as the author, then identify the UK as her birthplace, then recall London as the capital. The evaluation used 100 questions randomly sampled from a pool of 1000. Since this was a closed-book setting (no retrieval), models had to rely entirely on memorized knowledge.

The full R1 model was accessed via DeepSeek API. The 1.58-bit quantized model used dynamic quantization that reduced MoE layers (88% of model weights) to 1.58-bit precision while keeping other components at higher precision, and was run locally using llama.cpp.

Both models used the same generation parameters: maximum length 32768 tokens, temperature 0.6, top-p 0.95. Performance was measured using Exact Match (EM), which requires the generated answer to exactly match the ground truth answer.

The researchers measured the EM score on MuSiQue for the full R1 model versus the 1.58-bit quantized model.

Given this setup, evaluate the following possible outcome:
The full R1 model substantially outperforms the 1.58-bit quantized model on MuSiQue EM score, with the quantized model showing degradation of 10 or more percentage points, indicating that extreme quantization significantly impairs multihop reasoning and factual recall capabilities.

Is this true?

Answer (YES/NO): NO